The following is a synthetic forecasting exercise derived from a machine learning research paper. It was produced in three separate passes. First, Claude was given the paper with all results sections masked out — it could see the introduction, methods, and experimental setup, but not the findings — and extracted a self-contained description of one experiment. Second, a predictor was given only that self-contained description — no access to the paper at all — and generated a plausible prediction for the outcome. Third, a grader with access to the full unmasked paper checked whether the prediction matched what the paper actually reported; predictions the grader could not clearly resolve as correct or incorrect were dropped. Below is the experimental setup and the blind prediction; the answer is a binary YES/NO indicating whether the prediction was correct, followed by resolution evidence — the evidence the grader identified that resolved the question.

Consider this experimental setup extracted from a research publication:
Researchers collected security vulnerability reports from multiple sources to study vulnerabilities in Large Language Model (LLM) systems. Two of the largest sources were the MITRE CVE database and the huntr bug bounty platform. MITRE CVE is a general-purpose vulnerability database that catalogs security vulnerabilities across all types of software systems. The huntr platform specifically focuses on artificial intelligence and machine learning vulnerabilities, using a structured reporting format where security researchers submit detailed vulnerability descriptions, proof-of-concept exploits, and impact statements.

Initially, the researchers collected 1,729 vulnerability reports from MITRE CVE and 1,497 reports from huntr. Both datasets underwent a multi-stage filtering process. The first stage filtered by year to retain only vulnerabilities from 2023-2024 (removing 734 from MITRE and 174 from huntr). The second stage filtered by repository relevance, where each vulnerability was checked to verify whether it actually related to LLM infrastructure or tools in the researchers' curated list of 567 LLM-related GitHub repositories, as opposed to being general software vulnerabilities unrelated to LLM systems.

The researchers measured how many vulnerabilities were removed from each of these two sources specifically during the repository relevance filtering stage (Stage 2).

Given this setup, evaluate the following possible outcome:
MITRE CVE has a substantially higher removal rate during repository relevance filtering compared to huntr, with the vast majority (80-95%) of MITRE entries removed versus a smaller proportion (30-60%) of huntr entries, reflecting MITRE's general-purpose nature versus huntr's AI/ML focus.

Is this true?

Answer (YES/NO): NO